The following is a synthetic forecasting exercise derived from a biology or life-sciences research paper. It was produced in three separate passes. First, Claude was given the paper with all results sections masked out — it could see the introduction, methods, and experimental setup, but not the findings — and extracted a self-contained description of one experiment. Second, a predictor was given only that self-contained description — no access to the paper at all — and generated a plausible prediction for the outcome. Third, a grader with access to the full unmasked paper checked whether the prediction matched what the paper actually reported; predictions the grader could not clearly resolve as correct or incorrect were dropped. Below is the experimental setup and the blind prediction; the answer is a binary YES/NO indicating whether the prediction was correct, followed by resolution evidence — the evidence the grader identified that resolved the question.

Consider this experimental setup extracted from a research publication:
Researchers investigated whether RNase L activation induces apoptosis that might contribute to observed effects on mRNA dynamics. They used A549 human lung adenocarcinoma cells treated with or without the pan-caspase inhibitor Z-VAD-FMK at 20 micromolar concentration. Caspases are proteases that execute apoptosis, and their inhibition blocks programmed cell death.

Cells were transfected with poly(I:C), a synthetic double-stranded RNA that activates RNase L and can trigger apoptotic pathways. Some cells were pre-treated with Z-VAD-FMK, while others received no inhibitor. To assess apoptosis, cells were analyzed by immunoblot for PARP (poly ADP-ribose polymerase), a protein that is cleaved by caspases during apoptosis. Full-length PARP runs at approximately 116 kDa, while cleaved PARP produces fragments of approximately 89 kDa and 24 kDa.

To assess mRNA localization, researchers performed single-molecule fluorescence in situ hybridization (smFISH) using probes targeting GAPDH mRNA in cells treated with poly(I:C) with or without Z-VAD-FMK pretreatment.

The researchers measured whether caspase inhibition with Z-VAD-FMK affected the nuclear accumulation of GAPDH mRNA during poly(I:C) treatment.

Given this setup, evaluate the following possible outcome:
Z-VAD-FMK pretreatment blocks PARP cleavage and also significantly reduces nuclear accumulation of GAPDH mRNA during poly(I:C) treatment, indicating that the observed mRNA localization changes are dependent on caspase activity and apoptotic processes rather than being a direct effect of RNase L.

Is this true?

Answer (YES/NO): NO